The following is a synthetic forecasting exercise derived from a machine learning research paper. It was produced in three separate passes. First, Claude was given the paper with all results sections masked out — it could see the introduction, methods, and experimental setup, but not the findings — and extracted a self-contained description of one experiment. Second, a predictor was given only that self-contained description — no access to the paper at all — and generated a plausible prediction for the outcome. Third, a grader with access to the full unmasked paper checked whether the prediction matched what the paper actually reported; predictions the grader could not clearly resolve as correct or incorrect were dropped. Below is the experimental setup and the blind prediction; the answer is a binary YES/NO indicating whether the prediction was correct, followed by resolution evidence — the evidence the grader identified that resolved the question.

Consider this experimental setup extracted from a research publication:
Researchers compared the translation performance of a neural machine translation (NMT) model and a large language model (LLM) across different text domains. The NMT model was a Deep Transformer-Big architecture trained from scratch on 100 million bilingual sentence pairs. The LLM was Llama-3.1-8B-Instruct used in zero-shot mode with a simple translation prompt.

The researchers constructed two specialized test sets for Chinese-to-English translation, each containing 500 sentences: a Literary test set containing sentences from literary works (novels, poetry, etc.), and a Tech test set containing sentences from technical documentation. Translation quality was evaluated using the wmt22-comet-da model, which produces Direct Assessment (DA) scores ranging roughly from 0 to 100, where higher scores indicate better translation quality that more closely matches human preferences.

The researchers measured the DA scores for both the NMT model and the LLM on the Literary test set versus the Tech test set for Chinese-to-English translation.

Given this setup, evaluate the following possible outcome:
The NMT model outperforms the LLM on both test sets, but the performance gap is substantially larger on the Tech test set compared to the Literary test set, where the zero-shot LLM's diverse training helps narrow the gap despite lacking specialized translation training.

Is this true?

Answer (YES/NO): NO